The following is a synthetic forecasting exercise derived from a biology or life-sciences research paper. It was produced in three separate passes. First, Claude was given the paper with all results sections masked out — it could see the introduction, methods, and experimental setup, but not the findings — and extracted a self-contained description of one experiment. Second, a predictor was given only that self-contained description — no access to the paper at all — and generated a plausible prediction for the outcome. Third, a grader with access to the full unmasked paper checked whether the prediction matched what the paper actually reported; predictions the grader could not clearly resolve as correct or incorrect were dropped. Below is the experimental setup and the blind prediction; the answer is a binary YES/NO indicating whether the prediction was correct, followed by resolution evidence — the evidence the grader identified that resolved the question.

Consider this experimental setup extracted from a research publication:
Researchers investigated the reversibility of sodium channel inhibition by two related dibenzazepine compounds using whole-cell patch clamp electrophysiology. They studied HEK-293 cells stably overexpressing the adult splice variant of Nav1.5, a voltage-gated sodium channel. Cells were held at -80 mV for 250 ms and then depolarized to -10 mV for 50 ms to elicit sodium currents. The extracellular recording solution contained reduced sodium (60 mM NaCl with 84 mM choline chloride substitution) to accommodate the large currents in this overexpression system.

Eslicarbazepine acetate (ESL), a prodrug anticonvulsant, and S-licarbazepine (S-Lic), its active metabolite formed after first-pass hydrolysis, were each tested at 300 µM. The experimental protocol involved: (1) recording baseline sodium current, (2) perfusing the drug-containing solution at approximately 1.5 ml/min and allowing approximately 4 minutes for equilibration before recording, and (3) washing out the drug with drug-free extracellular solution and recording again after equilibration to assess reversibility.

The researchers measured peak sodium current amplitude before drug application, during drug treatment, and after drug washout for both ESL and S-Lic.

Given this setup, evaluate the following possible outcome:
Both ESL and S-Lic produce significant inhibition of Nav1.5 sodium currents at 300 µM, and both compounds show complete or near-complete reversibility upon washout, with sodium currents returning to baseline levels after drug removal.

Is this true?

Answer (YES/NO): NO